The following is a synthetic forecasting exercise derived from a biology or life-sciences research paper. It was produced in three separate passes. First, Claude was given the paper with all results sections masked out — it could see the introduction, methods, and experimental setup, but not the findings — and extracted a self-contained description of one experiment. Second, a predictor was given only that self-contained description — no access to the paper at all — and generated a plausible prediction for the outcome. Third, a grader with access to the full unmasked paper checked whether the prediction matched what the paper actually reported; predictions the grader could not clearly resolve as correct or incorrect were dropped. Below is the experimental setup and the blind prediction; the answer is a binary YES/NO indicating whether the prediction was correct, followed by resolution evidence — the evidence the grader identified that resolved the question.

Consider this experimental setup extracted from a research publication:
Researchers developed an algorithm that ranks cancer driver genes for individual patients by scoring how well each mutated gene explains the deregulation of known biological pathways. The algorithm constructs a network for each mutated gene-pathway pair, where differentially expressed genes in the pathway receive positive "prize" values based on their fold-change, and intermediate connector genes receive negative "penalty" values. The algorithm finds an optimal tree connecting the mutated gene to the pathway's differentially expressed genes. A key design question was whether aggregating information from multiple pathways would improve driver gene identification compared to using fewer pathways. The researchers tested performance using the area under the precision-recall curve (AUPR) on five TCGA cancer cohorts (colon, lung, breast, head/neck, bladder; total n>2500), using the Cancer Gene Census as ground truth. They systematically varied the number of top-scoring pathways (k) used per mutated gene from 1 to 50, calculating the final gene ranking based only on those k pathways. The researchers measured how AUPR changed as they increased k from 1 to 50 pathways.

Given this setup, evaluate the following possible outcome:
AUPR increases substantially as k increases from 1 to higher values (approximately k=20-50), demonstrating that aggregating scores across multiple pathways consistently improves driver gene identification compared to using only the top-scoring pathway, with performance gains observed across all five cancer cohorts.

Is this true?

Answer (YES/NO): NO